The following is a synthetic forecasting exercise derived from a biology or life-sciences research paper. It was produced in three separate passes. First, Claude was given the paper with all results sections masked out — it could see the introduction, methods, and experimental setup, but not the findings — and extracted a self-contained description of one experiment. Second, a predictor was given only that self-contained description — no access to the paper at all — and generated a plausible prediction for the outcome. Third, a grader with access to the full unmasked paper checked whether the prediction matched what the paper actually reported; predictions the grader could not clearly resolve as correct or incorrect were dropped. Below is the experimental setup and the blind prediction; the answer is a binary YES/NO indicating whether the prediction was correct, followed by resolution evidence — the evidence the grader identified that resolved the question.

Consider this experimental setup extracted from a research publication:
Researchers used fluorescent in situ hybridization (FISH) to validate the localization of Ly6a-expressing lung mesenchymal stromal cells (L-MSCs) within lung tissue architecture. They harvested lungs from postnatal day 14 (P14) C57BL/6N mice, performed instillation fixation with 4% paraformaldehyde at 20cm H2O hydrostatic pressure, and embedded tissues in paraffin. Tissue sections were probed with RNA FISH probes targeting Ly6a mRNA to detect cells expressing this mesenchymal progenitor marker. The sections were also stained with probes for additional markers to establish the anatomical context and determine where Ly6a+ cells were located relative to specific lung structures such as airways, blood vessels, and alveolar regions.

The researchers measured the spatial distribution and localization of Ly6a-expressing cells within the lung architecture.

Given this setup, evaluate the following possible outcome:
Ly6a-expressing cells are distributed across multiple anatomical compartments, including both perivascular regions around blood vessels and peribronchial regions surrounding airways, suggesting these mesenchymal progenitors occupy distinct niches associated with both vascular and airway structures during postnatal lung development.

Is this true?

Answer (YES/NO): NO